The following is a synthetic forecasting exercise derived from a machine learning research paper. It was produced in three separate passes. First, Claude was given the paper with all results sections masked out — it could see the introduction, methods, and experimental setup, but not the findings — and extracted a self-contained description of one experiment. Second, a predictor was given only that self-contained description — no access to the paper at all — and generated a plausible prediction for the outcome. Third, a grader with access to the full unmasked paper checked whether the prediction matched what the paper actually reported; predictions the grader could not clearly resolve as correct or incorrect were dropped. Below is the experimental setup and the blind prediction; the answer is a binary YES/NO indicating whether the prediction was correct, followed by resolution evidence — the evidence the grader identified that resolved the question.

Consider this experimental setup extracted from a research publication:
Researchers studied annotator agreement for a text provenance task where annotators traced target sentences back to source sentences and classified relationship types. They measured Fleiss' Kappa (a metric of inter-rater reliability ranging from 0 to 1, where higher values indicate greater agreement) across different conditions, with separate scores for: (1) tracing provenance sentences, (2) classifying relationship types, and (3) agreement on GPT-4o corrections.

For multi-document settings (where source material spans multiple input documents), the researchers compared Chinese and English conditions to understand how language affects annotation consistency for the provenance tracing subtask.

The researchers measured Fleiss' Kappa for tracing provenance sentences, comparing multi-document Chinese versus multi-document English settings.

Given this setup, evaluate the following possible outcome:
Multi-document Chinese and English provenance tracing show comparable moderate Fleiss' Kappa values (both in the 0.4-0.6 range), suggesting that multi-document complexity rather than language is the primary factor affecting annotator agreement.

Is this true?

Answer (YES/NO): NO